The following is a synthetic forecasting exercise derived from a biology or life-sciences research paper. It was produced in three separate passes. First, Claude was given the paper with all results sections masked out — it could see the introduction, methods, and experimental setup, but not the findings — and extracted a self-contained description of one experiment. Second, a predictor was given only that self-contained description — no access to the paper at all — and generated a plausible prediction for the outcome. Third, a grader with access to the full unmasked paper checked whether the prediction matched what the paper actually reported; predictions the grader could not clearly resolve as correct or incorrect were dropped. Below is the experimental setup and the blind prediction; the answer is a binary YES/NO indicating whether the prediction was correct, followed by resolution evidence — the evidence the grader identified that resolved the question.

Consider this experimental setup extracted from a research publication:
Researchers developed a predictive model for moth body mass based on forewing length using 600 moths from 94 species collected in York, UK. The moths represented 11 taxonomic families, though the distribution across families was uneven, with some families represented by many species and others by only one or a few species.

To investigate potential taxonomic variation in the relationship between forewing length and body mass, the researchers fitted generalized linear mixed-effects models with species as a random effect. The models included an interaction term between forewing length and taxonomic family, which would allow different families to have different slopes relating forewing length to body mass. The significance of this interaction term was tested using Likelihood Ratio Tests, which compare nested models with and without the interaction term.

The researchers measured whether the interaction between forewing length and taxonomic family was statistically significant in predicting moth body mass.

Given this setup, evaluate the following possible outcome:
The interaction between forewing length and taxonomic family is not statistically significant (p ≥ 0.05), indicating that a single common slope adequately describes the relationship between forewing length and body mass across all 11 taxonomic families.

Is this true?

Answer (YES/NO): NO